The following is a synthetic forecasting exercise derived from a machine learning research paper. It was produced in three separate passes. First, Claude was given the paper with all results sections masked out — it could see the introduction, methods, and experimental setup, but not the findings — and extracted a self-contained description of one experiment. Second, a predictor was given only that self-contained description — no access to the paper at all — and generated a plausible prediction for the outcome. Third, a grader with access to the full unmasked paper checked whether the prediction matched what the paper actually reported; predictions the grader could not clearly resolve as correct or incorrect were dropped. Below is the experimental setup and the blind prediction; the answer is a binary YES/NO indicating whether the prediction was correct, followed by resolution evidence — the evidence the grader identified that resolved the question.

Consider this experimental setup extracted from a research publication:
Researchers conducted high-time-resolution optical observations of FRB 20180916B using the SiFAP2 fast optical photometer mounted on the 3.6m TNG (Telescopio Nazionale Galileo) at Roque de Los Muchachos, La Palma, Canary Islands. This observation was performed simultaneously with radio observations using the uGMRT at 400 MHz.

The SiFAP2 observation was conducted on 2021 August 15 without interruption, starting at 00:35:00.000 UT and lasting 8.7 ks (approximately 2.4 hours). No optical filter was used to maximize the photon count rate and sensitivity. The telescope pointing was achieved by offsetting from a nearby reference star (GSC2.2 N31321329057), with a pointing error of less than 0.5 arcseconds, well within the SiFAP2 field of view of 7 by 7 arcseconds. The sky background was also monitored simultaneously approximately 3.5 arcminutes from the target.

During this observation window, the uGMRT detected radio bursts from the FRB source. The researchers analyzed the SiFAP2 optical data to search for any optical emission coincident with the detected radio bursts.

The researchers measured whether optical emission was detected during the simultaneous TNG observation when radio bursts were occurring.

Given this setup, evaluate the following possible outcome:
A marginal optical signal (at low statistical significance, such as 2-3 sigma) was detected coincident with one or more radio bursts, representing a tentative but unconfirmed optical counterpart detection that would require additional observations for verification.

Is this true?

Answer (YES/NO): NO